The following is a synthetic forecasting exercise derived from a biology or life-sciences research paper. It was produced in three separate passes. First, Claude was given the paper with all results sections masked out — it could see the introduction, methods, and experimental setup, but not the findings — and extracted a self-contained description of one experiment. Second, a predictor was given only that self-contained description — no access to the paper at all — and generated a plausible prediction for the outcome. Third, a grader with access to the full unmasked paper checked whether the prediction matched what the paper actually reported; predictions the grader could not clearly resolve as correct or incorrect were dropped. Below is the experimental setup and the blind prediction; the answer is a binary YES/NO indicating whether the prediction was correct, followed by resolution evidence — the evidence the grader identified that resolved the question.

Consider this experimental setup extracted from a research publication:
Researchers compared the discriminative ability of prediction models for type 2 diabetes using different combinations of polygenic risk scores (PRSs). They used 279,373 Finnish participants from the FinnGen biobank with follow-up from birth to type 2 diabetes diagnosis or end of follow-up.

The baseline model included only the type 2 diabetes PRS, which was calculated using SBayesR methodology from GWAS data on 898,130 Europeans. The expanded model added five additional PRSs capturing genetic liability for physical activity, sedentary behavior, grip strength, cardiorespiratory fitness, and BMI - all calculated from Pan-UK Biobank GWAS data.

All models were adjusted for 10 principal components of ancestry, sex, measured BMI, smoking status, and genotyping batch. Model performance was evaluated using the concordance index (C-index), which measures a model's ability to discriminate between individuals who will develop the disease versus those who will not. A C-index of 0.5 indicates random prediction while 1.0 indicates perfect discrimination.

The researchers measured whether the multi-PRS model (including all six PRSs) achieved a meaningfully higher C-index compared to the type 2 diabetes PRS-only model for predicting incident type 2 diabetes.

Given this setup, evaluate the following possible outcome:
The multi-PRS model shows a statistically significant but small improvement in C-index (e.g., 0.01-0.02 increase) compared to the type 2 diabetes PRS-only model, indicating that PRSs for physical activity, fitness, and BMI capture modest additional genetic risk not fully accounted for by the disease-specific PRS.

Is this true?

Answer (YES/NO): NO